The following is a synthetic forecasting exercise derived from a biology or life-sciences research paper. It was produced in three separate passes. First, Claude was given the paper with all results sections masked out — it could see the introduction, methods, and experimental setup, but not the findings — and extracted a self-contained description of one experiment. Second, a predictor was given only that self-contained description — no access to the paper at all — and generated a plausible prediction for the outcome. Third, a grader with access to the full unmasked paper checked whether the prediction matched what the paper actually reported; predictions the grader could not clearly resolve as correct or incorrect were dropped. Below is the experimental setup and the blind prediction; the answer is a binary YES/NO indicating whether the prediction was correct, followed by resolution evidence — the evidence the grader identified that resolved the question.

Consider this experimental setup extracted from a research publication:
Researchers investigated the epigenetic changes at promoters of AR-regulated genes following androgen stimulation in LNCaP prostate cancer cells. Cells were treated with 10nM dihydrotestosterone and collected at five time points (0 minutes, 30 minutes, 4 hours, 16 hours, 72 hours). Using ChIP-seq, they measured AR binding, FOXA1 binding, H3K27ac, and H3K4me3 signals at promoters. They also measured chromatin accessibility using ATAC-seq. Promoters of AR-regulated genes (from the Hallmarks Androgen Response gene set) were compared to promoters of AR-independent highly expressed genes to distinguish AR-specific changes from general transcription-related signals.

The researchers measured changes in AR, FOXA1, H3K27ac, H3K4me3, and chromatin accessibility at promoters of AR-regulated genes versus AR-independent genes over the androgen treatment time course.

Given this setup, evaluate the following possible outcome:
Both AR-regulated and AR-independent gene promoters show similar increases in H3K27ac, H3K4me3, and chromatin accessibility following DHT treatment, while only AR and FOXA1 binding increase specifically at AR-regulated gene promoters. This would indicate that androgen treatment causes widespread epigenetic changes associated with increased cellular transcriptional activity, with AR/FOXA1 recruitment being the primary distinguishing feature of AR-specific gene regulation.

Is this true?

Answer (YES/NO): NO